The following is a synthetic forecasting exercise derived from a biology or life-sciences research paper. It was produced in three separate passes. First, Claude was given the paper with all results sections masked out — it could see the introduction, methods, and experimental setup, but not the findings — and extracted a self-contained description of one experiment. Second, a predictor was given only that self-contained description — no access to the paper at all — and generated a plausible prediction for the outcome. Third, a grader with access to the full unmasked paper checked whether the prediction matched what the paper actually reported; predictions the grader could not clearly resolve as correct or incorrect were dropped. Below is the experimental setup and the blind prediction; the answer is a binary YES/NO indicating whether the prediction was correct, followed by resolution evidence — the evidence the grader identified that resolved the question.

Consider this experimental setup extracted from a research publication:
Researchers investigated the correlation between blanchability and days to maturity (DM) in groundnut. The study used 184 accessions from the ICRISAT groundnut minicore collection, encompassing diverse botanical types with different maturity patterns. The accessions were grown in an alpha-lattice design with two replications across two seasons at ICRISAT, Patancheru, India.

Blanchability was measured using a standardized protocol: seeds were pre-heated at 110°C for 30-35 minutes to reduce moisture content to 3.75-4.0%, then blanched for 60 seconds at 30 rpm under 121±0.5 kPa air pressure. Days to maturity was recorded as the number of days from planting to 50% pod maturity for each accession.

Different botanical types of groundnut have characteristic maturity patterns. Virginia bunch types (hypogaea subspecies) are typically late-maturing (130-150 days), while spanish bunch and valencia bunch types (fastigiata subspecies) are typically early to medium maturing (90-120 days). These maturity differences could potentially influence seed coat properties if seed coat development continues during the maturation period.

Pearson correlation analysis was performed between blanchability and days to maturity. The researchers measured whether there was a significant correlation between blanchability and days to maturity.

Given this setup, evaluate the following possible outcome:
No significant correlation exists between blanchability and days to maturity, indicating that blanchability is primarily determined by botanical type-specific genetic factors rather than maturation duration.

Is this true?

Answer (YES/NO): NO